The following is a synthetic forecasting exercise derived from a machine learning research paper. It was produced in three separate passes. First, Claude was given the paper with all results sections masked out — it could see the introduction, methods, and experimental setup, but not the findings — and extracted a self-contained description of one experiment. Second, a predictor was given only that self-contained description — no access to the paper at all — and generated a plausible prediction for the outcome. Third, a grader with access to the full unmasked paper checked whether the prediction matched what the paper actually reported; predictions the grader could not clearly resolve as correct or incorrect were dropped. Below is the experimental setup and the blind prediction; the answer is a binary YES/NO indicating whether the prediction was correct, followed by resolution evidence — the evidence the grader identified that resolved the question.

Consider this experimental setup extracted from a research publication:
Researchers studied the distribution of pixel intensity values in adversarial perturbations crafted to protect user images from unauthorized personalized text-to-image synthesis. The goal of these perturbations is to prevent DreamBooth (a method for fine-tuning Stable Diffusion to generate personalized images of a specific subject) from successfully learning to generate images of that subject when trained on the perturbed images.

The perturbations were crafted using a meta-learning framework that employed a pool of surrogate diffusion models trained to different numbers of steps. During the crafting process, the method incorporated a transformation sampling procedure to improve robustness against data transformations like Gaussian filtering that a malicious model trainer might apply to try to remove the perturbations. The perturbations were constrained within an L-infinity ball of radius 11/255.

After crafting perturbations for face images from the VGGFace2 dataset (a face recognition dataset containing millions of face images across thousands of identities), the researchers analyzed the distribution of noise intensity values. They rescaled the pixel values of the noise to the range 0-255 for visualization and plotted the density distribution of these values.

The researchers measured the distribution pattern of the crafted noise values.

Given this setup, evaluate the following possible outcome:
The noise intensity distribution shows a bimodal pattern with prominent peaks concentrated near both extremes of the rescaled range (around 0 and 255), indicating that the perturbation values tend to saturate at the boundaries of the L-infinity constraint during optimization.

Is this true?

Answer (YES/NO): YES